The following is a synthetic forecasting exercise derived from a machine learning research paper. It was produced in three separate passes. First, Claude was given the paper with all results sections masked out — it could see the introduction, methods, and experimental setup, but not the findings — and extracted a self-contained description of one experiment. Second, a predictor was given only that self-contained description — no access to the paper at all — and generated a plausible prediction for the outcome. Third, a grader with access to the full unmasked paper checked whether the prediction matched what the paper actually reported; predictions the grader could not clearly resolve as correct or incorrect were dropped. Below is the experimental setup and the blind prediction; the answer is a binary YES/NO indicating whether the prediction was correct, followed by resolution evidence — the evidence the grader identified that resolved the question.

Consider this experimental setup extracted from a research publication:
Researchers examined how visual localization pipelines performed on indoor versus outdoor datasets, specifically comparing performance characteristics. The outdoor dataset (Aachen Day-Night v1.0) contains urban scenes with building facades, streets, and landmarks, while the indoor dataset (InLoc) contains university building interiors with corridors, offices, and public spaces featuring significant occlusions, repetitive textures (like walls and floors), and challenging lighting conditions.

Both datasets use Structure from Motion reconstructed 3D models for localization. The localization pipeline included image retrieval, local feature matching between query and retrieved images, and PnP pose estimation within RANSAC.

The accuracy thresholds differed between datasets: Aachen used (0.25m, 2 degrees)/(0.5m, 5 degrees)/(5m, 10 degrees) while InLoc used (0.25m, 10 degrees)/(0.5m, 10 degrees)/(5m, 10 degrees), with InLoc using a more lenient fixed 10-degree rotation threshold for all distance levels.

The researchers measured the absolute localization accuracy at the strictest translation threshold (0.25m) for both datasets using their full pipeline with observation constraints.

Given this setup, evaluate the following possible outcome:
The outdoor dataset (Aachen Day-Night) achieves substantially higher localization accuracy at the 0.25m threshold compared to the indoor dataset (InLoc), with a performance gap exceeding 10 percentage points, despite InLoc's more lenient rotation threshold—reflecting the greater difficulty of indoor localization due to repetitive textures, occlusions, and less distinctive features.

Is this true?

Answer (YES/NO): YES